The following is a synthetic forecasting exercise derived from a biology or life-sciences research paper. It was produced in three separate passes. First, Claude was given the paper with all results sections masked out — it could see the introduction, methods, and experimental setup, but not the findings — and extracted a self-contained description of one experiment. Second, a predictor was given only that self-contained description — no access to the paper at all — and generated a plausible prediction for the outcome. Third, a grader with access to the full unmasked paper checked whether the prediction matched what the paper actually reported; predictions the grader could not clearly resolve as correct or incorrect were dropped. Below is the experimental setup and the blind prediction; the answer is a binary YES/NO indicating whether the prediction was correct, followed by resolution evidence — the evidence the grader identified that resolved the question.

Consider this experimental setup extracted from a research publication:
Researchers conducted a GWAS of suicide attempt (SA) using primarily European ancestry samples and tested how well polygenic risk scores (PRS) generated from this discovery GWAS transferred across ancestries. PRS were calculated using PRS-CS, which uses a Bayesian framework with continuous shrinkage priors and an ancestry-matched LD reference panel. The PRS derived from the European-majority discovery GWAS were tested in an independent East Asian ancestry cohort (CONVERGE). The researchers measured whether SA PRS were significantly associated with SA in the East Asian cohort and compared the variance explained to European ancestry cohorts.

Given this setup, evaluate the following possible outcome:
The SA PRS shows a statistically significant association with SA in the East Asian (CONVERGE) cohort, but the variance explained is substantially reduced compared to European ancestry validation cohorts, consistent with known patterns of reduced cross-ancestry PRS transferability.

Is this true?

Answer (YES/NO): YES